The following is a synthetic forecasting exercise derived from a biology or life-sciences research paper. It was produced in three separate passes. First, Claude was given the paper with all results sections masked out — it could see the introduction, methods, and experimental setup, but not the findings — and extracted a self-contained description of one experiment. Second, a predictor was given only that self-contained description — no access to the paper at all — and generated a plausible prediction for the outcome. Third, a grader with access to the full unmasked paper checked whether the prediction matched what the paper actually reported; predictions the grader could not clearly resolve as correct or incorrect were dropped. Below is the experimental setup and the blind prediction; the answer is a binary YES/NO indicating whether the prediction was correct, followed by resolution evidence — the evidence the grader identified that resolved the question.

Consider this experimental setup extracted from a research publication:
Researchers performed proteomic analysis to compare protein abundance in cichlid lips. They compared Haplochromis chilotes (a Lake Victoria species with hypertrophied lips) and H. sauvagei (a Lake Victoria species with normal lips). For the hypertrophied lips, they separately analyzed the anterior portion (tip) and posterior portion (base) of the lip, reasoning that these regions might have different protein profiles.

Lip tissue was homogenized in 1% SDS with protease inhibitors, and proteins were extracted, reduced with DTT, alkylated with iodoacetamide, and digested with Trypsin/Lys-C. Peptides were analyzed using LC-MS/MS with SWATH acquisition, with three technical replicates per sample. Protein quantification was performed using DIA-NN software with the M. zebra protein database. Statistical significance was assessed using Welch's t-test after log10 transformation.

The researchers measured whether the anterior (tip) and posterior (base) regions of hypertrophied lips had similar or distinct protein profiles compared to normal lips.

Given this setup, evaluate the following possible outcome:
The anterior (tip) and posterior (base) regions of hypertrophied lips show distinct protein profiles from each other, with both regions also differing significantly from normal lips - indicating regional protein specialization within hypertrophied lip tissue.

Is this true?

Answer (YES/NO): NO